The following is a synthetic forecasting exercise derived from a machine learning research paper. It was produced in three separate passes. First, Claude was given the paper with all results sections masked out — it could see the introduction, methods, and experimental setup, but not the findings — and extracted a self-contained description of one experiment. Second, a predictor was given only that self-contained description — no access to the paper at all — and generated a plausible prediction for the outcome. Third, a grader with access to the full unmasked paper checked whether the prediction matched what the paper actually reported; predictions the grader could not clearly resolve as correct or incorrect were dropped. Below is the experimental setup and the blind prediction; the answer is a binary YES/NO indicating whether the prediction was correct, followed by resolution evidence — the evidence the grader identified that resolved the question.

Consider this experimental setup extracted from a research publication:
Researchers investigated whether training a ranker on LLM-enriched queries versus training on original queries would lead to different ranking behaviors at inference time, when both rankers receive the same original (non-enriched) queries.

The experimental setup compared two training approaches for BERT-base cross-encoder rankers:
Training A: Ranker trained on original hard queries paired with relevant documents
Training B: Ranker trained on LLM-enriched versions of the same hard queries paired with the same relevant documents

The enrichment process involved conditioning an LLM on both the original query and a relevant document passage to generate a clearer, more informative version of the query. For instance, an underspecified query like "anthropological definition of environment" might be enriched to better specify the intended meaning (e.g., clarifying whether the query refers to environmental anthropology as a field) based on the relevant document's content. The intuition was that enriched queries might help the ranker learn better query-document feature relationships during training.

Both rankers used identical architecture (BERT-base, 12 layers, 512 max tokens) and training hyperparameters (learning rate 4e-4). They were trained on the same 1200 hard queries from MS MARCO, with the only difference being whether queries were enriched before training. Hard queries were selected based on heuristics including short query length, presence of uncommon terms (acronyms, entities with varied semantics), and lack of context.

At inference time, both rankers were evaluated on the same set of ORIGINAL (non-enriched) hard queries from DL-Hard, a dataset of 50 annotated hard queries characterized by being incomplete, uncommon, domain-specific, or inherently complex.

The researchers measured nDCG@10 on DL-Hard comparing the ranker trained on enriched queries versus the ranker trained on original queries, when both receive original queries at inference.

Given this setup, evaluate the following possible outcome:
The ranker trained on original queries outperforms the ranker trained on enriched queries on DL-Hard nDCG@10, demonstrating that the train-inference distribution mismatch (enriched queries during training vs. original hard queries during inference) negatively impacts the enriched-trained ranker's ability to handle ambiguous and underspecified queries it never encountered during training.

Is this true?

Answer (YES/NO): YES